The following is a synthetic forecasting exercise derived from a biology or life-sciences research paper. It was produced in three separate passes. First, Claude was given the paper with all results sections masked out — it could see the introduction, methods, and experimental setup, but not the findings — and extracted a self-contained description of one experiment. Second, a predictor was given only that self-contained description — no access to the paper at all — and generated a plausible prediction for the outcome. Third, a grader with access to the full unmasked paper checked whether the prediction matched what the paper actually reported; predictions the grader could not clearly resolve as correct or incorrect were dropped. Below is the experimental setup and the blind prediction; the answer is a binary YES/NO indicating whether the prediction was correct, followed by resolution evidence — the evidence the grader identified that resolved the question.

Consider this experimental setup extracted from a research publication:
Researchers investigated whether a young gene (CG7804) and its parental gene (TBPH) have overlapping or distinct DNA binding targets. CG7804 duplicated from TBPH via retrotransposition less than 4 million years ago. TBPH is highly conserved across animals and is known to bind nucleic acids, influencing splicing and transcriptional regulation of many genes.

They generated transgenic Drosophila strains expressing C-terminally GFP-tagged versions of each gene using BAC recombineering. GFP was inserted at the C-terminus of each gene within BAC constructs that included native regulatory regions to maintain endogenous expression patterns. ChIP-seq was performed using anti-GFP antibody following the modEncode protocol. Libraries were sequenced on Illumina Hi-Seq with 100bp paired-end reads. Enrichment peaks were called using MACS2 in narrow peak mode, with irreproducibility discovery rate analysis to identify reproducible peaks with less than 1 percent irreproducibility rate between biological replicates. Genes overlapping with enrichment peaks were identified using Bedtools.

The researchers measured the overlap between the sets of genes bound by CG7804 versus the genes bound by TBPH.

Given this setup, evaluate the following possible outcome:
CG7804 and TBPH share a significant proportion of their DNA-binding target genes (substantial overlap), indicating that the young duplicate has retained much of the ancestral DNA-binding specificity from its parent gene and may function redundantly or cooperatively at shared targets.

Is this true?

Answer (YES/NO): NO